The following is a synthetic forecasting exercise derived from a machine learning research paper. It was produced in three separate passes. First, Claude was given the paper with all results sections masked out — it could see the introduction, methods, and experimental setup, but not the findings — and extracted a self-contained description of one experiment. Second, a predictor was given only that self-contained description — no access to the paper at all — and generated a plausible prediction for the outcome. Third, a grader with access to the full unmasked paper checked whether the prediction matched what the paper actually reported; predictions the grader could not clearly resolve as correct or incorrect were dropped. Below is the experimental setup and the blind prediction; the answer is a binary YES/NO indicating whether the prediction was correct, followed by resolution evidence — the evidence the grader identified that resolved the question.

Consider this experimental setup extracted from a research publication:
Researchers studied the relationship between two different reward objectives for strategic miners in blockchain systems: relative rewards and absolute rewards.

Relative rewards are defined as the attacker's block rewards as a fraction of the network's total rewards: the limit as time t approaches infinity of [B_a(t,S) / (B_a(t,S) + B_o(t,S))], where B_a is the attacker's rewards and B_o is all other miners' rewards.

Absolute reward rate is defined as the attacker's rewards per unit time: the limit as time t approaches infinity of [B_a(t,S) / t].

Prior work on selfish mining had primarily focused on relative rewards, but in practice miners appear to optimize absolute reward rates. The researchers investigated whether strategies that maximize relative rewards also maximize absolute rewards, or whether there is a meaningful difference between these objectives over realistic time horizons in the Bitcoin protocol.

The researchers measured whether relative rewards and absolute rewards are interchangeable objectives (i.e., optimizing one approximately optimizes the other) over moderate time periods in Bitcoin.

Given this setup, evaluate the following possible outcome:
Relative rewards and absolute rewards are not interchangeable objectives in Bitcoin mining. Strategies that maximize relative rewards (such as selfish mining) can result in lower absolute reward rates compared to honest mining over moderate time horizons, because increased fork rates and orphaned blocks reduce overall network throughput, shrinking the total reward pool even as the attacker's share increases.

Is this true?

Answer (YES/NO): NO